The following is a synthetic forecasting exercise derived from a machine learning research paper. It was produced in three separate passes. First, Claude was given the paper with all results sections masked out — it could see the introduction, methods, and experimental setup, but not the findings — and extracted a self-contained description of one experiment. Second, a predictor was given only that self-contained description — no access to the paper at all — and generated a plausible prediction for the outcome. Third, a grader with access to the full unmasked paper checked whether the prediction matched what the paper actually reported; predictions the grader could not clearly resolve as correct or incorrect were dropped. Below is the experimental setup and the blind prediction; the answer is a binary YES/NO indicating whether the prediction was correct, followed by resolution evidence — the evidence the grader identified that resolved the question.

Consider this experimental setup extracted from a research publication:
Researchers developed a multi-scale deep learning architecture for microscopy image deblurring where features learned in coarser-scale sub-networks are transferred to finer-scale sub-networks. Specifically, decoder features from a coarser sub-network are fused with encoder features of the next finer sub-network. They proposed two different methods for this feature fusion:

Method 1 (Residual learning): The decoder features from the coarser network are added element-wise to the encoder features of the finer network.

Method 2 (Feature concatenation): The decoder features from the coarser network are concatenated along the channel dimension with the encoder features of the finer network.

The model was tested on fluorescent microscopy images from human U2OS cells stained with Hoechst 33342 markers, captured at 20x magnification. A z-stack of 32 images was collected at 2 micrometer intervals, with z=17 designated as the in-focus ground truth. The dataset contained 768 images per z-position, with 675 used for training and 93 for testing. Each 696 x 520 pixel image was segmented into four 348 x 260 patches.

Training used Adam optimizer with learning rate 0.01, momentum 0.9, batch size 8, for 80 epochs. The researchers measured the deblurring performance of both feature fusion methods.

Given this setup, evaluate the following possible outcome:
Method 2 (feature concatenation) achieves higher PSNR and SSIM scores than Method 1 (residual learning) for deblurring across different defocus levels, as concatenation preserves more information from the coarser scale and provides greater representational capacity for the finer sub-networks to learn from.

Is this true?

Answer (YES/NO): NO